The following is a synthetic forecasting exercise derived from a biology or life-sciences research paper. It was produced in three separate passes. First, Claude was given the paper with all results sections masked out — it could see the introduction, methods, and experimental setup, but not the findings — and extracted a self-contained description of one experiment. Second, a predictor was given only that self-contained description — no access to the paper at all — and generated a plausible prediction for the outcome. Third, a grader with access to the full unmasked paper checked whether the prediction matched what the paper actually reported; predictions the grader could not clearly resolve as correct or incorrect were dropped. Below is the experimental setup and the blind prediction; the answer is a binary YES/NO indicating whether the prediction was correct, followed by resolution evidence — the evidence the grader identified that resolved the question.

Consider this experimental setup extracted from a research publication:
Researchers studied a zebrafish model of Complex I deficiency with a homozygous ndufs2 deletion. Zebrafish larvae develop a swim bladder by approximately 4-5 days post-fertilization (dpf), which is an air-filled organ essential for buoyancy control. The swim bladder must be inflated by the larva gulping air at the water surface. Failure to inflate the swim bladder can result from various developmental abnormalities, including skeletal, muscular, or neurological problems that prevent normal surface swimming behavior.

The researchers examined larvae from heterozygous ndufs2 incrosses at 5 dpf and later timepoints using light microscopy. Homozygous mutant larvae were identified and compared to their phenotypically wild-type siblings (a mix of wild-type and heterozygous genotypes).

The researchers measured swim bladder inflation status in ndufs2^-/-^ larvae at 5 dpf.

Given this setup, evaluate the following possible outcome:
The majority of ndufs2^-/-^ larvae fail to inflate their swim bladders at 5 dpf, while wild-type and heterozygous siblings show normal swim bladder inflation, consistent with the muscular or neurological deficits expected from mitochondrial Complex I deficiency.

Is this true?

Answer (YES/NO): YES